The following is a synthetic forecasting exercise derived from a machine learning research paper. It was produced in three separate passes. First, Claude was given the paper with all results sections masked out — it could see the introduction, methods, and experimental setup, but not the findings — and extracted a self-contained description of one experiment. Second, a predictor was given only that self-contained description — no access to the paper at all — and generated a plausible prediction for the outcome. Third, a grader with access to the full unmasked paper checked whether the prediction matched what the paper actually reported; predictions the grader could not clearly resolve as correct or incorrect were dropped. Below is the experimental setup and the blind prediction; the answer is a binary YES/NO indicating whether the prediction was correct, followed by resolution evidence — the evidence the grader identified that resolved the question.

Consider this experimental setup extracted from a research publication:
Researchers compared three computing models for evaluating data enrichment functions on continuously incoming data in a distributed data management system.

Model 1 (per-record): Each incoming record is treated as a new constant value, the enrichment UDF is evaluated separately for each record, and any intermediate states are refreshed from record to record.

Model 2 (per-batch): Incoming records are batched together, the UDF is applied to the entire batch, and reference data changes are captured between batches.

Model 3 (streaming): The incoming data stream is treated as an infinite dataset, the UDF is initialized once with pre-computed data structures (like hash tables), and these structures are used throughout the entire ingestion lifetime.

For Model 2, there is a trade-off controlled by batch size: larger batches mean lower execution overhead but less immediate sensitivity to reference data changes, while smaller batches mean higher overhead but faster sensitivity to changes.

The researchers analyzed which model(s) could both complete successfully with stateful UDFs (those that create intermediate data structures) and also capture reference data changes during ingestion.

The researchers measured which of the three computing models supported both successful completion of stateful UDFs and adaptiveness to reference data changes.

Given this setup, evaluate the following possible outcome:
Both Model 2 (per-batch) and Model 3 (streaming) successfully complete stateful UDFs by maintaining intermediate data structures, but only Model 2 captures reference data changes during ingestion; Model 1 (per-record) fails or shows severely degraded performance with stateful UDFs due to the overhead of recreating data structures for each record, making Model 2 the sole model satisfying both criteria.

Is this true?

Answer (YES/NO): NO